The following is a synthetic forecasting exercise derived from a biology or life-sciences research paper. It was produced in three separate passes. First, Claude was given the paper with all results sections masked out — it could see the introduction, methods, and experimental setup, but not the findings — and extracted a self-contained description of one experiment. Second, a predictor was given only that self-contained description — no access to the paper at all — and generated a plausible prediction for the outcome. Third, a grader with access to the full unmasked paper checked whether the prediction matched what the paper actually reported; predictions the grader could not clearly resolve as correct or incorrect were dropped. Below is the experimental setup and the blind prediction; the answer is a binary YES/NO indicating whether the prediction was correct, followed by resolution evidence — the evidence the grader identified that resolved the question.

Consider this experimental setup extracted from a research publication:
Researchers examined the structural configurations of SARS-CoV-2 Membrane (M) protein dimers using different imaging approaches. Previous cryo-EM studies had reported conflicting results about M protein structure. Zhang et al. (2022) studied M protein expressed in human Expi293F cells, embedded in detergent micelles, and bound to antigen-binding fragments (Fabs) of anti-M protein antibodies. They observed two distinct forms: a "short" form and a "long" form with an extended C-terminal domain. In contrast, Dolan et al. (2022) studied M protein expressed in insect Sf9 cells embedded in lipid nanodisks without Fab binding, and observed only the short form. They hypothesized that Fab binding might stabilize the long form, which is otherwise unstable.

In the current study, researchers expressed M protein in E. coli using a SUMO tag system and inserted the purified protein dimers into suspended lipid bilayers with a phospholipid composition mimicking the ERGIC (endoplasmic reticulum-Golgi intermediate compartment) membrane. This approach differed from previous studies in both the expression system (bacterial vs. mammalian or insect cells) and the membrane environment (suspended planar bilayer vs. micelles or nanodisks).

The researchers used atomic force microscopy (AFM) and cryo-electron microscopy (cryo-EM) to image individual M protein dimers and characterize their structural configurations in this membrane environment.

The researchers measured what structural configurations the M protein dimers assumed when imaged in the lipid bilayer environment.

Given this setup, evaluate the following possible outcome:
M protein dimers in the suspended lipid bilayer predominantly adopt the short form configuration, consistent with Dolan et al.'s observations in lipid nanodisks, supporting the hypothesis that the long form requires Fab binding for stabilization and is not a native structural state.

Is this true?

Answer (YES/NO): YES